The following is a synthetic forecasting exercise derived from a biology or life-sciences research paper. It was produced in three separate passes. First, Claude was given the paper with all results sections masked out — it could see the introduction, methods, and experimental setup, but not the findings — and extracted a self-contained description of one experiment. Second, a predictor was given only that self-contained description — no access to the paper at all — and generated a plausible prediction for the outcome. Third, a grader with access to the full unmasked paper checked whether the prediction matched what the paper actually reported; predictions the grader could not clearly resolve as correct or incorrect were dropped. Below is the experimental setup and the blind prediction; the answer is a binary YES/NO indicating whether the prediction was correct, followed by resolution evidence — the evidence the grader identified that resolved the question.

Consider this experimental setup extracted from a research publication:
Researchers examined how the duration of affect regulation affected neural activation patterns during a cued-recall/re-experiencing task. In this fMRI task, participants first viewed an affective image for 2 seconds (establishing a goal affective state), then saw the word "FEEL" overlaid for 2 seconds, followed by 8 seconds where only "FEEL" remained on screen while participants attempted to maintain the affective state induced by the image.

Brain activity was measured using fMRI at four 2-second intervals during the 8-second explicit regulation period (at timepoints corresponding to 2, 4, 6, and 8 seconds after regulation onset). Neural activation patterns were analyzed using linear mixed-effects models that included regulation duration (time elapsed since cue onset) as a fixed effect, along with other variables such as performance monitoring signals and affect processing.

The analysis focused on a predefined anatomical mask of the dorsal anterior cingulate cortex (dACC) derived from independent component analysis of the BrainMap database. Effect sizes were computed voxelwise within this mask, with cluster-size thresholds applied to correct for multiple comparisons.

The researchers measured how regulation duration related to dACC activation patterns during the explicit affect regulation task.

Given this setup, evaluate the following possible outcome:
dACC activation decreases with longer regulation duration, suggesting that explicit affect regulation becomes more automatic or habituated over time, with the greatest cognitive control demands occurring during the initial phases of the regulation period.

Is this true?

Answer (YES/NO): YES